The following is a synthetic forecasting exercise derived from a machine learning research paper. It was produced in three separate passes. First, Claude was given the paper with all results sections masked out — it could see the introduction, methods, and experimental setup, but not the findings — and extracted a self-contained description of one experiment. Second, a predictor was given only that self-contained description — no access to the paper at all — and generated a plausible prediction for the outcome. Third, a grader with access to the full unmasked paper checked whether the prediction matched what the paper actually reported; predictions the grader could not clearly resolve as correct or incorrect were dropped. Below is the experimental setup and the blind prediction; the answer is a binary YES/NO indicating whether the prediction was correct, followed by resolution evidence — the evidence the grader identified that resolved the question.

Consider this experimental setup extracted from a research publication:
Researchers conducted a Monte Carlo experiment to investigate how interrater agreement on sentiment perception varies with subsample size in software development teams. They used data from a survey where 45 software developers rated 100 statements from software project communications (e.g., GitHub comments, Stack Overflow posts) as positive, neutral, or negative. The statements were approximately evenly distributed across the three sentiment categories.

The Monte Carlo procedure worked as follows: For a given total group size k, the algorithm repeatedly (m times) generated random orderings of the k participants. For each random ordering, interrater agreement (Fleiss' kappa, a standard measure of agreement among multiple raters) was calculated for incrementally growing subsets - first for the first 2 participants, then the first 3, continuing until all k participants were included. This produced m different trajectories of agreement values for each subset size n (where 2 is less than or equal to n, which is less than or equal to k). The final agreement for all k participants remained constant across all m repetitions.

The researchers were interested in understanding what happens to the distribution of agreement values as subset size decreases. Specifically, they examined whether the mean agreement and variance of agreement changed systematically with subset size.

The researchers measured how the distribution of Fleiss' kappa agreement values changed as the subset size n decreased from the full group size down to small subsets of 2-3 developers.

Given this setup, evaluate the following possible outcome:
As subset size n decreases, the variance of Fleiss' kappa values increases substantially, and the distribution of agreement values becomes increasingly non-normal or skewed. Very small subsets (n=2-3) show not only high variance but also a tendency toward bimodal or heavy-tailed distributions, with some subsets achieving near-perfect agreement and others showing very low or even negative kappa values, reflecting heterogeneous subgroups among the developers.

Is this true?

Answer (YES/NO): NO